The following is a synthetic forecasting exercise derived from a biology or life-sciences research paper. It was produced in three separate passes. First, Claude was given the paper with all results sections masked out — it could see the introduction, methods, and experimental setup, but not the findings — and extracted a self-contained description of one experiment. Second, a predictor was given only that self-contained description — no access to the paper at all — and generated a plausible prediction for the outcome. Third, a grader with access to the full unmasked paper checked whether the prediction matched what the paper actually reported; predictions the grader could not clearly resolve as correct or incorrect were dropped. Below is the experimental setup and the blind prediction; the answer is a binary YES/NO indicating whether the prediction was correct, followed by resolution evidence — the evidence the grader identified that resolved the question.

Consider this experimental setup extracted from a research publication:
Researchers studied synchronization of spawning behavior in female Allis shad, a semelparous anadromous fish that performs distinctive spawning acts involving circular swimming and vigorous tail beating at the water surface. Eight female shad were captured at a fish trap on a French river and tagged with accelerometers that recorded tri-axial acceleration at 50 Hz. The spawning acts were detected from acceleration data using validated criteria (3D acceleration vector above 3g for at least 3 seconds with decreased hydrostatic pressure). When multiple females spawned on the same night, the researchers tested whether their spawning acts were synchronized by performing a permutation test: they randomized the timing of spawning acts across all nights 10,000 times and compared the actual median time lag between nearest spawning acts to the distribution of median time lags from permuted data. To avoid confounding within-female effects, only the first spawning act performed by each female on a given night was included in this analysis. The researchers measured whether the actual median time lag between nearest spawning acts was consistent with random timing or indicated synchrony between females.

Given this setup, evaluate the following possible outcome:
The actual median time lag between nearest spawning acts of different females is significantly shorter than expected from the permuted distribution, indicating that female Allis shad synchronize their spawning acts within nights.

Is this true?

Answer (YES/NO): YES